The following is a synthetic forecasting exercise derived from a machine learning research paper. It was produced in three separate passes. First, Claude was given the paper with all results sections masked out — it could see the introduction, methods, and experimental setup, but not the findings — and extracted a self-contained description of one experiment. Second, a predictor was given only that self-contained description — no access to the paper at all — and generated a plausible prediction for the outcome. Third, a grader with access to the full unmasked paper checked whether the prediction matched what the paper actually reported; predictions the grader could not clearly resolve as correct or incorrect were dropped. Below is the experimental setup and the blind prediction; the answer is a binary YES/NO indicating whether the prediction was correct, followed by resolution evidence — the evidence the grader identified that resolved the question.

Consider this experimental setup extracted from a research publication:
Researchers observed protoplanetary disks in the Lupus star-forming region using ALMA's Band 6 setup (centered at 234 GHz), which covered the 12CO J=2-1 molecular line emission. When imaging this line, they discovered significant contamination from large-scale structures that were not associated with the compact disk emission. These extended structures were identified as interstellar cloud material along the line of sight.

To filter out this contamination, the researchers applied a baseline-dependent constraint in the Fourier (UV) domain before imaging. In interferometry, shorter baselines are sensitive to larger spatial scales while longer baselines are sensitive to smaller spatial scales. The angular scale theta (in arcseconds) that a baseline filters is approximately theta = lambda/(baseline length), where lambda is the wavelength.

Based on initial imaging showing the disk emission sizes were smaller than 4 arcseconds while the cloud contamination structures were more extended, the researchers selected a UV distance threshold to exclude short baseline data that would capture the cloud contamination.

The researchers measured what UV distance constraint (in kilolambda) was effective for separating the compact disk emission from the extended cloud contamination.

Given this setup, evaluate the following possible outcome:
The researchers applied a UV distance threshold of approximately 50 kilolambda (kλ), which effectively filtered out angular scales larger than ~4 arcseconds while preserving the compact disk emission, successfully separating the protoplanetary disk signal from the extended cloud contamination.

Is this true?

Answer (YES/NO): YES